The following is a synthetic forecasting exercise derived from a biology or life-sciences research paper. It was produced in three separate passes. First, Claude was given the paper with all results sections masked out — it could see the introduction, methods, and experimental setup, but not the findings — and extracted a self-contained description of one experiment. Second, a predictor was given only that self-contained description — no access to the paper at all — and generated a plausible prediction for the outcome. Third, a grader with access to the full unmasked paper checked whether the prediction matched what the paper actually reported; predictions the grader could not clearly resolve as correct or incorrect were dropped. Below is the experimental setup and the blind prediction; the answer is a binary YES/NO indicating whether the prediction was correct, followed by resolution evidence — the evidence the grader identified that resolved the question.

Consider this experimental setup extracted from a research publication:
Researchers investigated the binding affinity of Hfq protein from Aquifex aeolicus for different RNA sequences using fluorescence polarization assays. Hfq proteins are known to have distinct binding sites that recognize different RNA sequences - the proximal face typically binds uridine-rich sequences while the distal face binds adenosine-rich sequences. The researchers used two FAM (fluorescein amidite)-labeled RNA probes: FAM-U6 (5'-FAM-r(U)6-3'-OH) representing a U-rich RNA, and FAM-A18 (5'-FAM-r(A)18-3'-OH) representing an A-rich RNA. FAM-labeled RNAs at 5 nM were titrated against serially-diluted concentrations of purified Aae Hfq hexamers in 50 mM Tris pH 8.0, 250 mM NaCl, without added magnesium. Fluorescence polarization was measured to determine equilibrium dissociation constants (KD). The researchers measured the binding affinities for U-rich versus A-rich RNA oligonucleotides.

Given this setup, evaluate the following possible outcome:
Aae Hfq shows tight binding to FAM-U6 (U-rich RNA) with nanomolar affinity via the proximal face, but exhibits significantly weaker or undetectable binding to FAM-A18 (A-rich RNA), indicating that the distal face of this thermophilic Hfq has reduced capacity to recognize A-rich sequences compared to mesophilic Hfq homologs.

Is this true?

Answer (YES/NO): NO